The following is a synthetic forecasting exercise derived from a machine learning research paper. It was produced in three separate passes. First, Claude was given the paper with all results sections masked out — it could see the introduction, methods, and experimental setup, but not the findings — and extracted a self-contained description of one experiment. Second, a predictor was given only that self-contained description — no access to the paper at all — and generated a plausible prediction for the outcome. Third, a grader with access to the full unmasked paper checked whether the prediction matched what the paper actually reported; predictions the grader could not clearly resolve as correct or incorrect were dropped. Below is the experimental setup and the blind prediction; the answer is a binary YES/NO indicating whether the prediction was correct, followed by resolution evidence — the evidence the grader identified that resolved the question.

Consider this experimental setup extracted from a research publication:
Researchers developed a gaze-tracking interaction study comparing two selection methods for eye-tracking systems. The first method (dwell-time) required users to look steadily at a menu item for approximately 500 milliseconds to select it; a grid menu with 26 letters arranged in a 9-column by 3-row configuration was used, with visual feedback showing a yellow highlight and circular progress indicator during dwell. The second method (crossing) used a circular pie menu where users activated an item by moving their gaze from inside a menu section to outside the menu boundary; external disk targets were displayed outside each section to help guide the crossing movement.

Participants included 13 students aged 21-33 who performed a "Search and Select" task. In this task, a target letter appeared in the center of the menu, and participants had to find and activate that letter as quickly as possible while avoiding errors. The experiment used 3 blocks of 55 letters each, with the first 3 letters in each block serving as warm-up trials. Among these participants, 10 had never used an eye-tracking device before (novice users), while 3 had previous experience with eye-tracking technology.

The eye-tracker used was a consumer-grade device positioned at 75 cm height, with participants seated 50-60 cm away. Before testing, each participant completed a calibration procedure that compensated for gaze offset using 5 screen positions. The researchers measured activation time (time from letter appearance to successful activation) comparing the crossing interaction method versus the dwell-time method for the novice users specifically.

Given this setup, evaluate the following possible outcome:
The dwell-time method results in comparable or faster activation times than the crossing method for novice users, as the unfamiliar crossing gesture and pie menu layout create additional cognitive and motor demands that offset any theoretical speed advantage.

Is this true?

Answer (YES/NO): YES